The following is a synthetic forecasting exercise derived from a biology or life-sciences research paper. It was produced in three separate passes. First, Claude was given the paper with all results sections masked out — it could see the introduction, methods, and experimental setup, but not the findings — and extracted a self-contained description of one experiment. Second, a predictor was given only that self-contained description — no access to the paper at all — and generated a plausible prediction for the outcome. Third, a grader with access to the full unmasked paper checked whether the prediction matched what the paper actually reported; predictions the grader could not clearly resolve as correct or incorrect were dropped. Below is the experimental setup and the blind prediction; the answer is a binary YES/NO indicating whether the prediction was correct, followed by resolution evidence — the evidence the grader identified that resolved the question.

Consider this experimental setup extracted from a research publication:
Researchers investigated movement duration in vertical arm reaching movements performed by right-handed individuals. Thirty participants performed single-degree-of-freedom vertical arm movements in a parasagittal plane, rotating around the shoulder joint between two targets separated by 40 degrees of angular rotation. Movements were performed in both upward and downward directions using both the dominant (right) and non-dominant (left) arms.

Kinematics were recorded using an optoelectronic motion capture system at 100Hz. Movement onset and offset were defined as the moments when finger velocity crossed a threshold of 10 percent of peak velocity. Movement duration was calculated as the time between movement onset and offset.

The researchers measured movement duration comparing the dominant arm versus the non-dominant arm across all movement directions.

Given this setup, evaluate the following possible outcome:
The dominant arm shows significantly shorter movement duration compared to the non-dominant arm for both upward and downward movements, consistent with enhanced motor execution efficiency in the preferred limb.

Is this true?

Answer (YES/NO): NO